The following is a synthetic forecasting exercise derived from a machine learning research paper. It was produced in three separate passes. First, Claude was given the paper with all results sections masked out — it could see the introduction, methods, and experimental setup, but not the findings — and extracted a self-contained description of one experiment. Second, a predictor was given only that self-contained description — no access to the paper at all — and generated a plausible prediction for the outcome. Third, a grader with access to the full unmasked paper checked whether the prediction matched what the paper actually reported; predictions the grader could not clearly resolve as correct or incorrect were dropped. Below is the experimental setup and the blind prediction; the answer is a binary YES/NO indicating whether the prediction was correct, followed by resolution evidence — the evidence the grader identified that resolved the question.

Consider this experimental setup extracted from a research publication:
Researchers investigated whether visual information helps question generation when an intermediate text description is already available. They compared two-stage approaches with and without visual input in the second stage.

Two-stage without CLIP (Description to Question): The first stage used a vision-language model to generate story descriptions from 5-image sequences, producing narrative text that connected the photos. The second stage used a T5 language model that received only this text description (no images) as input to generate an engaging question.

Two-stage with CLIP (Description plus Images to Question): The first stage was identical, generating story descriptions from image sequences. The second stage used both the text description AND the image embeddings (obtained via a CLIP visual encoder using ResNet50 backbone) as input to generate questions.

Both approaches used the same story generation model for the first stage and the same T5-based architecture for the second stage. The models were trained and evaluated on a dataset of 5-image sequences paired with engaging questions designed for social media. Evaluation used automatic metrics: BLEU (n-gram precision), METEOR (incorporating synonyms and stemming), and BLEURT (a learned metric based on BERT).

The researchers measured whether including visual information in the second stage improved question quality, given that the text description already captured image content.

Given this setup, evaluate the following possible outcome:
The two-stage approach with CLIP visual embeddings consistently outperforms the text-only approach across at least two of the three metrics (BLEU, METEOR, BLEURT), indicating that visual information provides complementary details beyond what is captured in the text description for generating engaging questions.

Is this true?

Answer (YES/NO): YES